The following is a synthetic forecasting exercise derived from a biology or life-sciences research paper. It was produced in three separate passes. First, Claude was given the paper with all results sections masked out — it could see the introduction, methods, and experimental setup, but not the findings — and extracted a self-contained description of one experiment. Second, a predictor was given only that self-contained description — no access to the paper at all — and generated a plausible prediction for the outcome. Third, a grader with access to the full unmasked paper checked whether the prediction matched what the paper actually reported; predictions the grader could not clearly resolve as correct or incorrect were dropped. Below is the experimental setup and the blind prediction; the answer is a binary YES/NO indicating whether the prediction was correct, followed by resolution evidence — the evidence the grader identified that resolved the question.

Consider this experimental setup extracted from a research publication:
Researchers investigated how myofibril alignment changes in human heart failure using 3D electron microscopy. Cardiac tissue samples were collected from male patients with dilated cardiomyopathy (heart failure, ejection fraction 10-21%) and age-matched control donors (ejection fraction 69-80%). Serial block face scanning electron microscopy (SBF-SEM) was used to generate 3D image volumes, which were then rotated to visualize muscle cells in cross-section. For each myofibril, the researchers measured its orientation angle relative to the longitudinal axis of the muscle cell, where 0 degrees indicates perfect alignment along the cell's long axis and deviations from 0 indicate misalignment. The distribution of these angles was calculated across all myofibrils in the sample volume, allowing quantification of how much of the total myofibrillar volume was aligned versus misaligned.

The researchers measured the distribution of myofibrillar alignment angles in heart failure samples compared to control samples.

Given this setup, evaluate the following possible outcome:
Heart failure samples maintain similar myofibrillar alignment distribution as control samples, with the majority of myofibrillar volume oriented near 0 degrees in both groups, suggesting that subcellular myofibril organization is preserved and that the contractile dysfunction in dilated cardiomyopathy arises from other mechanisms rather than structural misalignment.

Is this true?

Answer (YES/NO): NO